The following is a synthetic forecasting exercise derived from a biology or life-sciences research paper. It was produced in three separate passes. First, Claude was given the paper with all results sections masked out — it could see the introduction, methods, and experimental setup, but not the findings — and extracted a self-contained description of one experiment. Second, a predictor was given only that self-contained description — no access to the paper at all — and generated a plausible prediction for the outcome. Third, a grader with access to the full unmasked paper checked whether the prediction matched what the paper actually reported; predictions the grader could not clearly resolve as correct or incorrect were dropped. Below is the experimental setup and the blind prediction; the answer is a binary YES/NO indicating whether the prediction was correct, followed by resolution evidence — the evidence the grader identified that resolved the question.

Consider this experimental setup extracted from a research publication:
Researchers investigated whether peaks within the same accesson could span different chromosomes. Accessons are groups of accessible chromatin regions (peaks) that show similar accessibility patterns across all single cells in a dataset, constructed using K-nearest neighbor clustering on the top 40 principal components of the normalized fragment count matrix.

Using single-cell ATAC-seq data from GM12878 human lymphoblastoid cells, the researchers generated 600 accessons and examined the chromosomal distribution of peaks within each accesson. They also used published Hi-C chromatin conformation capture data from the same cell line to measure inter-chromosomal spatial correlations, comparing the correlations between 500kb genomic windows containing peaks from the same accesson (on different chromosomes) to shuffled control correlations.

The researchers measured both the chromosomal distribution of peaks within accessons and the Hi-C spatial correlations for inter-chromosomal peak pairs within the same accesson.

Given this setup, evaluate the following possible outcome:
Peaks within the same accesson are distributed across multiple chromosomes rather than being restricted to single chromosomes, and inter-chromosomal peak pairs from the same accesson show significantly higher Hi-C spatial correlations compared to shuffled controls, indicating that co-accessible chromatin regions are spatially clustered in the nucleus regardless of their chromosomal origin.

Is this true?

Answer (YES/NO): YES